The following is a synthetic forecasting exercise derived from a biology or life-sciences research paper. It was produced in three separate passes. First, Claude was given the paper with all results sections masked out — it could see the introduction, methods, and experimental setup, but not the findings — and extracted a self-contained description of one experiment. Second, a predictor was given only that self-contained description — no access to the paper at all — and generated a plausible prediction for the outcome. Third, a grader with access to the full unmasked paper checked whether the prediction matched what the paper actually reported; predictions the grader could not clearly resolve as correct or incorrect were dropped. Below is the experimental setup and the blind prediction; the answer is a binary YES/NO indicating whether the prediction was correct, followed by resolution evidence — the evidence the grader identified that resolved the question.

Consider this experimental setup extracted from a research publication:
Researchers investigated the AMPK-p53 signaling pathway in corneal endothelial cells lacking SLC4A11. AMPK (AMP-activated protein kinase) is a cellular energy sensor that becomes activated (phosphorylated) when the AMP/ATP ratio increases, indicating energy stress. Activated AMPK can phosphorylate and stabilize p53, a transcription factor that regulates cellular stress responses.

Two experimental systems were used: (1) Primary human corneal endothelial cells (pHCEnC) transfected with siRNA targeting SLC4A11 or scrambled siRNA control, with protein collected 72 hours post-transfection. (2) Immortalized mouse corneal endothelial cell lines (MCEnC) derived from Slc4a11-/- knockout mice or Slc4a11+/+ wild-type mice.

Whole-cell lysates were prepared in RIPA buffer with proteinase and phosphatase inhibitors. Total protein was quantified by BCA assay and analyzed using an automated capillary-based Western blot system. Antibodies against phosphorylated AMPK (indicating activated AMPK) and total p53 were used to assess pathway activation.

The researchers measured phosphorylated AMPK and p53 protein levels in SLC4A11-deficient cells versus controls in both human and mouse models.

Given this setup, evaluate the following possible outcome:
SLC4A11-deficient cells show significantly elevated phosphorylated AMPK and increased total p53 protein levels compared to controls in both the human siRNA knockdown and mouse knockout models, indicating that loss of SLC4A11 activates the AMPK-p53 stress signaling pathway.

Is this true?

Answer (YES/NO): NO